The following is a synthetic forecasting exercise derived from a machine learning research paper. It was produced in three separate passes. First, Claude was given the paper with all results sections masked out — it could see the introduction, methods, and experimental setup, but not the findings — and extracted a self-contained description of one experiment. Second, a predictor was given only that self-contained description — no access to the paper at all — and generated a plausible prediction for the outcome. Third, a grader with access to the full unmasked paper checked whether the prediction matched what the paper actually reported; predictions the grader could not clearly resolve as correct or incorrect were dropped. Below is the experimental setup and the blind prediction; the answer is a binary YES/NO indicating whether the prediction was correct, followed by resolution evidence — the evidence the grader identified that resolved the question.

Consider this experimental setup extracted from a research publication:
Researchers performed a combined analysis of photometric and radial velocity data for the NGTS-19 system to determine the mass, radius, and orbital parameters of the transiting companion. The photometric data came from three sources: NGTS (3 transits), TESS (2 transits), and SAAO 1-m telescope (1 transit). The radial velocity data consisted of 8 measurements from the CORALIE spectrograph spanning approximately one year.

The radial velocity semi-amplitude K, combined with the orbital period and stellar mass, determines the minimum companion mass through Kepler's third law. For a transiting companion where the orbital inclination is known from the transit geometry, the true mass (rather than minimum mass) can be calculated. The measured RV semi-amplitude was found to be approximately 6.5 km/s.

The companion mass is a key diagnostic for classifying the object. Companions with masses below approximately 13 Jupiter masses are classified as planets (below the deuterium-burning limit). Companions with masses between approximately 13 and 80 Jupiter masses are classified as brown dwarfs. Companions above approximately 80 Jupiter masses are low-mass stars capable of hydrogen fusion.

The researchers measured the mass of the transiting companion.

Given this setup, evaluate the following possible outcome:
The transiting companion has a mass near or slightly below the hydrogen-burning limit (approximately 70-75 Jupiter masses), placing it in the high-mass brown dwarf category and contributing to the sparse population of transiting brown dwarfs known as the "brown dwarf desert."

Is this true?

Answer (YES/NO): NO